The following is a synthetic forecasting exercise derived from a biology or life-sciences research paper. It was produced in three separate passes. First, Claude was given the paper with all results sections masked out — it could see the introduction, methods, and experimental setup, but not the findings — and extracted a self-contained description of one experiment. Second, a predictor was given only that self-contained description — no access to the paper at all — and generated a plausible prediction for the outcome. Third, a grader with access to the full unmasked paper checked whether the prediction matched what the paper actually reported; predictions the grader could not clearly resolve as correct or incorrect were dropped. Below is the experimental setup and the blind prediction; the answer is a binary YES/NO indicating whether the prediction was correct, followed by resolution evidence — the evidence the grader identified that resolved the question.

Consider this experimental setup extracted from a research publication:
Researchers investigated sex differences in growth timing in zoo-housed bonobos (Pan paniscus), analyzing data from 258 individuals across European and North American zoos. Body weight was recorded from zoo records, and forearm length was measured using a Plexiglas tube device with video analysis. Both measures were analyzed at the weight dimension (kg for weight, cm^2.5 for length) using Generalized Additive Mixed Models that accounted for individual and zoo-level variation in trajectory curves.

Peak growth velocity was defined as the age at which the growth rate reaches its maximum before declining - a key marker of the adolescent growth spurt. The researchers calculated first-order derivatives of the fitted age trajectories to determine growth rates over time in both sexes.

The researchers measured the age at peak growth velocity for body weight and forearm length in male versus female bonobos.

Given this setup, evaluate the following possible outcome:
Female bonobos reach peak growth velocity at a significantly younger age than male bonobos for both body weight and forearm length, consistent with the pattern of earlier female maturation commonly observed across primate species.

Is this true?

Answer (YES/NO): YES